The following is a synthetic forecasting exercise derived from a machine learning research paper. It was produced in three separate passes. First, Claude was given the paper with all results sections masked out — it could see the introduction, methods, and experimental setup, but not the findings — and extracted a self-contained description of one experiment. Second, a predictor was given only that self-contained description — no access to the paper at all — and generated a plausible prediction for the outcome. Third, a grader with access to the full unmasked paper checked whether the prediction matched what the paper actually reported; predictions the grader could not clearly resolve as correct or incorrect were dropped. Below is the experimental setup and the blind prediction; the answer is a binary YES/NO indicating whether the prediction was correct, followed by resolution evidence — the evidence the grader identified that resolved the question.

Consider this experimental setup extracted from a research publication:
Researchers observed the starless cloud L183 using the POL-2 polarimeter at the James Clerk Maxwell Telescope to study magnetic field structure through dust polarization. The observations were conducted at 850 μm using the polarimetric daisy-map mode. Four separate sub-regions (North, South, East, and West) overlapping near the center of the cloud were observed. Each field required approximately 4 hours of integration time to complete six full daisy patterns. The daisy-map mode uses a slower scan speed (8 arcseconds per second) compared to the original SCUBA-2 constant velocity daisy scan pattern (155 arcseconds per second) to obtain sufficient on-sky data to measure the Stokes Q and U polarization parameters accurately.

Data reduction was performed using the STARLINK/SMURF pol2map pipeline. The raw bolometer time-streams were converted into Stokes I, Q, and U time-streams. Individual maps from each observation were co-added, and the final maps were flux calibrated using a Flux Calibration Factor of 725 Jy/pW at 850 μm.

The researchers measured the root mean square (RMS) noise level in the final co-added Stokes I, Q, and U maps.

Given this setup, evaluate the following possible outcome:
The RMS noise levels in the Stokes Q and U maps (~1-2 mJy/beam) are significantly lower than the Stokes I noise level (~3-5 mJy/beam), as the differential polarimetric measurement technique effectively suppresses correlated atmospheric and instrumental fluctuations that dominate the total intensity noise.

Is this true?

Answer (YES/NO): NO